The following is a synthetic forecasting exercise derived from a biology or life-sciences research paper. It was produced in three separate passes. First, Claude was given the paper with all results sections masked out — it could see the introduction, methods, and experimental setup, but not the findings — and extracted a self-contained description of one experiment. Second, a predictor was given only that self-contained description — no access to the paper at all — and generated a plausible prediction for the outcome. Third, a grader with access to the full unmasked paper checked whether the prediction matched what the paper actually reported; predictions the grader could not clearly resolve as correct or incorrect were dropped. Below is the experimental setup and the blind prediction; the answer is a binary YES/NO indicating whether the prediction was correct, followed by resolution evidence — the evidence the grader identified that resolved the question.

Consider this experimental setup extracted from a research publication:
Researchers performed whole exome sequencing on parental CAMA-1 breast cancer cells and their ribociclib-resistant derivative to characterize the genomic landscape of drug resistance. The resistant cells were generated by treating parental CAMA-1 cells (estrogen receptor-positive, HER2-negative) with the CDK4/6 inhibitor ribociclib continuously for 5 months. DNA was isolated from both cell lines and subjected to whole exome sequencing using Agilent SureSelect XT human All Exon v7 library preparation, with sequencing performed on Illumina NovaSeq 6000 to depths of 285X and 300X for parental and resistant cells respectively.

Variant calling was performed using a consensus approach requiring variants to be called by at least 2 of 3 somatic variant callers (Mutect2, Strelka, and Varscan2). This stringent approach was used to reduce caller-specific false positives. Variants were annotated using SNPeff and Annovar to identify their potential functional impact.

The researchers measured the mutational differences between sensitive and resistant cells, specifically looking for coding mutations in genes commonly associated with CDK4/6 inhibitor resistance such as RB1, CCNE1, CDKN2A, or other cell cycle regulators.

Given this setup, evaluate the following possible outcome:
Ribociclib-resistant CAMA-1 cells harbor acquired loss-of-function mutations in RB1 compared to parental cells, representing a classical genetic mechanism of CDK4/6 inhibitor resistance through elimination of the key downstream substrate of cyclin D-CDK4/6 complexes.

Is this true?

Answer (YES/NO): NO